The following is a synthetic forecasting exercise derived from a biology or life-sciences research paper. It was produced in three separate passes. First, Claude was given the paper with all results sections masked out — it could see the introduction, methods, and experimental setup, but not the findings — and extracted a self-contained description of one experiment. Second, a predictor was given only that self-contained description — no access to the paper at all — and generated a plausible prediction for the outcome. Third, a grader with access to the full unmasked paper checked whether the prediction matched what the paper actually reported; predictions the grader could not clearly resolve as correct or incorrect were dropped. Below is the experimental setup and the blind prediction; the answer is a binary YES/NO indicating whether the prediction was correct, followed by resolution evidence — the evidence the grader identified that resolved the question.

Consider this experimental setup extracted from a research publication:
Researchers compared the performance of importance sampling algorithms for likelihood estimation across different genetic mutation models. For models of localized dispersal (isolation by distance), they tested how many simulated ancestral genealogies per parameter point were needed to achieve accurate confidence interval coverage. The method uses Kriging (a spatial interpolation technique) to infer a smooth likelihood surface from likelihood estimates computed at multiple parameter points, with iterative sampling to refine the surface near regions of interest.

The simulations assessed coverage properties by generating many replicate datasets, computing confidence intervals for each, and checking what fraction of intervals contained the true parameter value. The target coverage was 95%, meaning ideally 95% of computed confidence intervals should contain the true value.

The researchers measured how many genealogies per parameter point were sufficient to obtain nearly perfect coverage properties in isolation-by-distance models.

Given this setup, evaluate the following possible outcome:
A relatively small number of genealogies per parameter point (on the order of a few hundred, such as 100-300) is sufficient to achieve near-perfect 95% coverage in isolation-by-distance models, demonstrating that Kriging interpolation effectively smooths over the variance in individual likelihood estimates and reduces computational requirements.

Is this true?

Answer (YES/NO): NO